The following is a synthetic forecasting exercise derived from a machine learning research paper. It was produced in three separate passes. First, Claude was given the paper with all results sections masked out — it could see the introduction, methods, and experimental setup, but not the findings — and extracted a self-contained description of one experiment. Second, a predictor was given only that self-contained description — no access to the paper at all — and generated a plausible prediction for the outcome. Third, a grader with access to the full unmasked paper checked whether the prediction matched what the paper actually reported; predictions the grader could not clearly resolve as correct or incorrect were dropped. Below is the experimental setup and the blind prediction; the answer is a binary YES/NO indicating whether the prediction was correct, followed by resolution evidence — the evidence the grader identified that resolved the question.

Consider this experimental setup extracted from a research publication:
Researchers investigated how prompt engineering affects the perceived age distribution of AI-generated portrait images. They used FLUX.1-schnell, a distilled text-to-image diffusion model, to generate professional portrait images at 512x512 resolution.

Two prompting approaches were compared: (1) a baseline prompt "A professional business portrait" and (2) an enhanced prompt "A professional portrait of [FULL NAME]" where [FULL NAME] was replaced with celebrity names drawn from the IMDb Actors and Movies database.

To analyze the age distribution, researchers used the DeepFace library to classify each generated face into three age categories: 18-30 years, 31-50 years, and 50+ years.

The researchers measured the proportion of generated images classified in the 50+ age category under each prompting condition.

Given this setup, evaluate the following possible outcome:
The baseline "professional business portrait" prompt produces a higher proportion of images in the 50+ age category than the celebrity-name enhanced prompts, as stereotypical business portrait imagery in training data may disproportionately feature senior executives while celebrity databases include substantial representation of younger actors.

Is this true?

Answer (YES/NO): NO